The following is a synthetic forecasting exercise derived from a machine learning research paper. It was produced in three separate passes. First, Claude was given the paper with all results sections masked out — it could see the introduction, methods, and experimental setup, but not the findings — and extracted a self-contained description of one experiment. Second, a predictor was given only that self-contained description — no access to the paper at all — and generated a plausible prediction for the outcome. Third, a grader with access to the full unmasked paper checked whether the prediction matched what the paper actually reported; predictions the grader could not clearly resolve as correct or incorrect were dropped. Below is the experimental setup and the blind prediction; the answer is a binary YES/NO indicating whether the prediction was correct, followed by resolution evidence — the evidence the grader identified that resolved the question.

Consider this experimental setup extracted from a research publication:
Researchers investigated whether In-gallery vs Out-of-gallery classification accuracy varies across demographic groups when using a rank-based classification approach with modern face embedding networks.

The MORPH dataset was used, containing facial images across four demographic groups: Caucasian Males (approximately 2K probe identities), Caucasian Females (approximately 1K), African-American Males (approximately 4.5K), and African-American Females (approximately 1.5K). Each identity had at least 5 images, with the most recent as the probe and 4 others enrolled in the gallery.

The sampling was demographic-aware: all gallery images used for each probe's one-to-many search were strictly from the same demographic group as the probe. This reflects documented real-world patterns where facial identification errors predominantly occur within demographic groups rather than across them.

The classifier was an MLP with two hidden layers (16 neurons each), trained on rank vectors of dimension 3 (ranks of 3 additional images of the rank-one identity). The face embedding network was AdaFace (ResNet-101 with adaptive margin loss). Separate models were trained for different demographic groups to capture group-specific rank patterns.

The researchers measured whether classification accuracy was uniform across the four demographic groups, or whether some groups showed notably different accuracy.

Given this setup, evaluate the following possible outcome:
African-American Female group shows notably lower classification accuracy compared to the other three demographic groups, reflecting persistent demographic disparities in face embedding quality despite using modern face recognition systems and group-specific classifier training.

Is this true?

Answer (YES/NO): NO